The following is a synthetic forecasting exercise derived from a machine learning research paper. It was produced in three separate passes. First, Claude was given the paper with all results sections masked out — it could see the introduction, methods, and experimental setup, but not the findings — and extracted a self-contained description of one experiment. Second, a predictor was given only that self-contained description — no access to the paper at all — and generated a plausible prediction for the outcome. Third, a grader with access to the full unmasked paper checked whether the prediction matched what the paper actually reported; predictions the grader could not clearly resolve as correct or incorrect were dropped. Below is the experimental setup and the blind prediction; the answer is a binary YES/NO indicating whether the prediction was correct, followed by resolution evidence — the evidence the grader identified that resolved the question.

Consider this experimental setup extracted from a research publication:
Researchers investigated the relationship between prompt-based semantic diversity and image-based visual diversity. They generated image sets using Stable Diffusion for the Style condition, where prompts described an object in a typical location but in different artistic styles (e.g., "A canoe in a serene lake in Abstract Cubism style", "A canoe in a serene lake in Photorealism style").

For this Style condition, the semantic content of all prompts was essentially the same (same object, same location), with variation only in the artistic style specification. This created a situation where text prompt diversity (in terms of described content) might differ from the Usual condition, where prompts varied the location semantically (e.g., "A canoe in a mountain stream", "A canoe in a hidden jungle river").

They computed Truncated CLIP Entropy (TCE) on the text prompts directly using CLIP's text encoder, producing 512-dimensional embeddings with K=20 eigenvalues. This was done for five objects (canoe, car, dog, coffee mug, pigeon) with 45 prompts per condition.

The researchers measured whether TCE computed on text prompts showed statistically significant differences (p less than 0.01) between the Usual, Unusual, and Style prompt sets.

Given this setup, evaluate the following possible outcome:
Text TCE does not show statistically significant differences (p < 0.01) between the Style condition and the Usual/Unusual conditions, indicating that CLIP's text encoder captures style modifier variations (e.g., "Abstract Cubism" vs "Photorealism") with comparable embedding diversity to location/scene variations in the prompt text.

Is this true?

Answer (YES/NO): NO